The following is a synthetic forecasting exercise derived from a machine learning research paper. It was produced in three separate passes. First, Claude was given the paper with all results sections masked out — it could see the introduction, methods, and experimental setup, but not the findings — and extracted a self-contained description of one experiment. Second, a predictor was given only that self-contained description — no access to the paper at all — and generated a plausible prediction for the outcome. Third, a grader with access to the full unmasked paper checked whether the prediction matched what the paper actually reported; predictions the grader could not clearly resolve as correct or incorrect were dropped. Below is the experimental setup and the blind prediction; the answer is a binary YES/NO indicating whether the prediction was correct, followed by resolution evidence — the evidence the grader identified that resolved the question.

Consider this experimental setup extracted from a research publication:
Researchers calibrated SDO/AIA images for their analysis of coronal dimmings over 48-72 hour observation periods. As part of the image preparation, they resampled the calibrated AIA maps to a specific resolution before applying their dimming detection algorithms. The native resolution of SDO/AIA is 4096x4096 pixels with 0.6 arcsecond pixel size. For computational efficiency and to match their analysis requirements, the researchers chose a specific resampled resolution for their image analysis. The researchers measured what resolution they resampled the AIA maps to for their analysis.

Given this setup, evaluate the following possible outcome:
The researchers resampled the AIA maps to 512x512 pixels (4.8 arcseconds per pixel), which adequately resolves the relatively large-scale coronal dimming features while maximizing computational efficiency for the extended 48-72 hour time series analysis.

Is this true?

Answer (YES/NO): NO